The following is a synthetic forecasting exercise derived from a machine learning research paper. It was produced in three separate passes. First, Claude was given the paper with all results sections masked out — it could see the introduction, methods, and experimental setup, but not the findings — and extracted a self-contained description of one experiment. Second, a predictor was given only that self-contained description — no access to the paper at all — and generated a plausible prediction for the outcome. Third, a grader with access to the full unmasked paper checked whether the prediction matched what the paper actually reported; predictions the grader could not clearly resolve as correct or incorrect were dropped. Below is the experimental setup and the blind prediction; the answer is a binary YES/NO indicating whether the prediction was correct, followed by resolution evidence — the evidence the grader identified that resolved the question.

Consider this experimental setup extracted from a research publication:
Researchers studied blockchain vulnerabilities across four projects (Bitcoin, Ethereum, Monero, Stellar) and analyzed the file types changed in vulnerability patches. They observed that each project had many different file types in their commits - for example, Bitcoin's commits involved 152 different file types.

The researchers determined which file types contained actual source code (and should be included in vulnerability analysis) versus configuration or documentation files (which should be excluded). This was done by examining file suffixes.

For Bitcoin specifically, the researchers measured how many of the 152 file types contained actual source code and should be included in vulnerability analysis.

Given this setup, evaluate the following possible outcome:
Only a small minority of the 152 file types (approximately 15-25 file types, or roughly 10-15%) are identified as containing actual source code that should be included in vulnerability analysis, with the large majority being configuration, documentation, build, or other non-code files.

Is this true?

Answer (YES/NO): NO